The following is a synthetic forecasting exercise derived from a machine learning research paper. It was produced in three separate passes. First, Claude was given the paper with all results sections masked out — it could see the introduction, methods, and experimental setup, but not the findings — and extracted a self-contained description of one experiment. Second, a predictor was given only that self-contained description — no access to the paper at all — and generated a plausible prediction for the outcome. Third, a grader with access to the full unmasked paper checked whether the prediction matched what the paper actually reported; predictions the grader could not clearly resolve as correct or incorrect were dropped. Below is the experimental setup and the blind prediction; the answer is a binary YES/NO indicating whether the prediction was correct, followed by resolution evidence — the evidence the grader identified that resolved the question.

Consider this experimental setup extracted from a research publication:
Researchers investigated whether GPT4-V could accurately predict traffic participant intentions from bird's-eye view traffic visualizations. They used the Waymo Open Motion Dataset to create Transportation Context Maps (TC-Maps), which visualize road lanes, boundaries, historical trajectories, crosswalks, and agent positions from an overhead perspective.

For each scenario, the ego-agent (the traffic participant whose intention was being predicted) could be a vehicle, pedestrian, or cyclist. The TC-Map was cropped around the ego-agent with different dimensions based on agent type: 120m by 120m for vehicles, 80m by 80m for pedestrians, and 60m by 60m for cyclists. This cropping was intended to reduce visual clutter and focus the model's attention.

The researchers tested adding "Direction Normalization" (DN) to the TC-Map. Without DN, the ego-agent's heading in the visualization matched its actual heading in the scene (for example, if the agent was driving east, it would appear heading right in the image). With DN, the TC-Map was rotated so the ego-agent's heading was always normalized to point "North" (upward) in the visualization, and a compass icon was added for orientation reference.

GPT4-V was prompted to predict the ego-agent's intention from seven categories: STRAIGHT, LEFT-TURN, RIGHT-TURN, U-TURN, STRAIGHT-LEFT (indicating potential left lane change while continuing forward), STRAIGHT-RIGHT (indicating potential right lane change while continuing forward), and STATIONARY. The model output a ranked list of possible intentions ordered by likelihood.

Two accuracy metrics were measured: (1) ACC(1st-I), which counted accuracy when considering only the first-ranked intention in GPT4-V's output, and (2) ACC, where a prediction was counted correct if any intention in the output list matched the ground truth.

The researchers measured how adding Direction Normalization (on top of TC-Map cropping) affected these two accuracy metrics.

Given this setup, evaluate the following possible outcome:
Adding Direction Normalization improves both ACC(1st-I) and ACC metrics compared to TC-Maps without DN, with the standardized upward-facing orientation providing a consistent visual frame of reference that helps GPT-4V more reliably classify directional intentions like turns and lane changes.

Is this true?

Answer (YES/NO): NO